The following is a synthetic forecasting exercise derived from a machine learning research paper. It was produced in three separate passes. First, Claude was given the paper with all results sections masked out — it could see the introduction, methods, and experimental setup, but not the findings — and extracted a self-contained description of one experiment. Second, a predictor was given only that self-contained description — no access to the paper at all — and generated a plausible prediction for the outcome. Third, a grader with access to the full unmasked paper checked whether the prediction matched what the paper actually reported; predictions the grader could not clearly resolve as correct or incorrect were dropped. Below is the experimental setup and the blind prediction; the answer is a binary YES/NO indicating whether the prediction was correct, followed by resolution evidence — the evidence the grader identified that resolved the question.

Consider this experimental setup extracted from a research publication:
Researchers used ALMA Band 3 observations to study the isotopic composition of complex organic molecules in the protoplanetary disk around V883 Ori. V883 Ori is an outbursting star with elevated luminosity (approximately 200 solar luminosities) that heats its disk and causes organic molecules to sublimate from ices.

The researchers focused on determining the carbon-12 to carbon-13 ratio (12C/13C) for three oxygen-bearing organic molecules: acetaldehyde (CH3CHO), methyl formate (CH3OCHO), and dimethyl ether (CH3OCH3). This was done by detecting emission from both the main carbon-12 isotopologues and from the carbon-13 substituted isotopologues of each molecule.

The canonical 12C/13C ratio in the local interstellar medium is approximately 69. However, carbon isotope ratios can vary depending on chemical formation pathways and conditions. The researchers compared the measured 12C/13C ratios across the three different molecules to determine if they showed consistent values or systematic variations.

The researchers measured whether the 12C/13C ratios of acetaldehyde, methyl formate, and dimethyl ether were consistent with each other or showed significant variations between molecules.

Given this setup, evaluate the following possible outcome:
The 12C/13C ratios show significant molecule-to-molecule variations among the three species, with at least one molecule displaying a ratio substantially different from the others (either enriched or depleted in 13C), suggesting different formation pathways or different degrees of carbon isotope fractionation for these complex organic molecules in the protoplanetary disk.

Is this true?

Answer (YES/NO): NO